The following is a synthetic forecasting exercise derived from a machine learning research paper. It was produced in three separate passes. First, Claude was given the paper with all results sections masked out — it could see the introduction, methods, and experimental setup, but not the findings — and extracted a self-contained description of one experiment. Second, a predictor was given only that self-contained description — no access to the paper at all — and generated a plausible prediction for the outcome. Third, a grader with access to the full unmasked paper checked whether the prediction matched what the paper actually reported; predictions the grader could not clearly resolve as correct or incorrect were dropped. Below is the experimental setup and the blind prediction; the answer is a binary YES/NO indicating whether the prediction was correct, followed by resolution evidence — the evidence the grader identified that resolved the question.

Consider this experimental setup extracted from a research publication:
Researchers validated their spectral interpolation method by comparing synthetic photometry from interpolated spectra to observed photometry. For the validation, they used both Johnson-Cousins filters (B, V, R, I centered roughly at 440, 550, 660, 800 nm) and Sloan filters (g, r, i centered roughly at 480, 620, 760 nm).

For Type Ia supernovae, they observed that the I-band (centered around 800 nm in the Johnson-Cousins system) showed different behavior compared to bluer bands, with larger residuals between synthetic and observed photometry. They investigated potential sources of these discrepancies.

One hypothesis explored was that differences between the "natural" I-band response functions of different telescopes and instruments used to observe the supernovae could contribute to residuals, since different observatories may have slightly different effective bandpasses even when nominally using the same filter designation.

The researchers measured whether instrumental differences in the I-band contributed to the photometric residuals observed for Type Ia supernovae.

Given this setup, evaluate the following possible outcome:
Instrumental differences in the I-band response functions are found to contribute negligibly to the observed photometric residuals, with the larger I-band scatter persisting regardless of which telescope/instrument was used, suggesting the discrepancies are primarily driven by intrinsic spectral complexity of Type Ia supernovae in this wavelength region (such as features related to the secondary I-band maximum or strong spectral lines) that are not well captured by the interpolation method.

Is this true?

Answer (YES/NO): NO